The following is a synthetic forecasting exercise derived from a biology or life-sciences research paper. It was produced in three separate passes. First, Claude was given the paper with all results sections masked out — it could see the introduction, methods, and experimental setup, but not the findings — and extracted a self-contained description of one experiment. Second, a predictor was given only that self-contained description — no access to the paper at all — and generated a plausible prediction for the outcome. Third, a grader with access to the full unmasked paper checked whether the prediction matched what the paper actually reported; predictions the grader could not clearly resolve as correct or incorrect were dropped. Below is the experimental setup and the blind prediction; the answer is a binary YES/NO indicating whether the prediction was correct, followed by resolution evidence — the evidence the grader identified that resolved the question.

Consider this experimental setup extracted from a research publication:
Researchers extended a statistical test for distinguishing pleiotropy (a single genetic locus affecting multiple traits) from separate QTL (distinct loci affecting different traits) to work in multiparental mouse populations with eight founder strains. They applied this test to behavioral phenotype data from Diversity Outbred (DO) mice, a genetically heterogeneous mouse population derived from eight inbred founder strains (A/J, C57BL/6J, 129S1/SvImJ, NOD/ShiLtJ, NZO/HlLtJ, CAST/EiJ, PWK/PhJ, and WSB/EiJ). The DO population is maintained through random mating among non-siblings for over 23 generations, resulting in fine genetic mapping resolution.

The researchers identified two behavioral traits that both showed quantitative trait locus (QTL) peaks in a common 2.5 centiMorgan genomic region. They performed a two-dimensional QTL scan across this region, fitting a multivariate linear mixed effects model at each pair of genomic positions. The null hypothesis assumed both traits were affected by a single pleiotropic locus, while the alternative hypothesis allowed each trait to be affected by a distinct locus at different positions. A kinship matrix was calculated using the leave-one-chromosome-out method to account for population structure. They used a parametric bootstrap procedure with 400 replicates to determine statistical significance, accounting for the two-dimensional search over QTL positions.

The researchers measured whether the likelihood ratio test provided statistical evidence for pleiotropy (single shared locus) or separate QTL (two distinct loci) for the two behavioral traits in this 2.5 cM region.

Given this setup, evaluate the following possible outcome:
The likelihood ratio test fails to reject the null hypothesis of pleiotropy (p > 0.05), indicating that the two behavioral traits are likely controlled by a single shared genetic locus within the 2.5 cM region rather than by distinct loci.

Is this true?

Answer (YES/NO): NO